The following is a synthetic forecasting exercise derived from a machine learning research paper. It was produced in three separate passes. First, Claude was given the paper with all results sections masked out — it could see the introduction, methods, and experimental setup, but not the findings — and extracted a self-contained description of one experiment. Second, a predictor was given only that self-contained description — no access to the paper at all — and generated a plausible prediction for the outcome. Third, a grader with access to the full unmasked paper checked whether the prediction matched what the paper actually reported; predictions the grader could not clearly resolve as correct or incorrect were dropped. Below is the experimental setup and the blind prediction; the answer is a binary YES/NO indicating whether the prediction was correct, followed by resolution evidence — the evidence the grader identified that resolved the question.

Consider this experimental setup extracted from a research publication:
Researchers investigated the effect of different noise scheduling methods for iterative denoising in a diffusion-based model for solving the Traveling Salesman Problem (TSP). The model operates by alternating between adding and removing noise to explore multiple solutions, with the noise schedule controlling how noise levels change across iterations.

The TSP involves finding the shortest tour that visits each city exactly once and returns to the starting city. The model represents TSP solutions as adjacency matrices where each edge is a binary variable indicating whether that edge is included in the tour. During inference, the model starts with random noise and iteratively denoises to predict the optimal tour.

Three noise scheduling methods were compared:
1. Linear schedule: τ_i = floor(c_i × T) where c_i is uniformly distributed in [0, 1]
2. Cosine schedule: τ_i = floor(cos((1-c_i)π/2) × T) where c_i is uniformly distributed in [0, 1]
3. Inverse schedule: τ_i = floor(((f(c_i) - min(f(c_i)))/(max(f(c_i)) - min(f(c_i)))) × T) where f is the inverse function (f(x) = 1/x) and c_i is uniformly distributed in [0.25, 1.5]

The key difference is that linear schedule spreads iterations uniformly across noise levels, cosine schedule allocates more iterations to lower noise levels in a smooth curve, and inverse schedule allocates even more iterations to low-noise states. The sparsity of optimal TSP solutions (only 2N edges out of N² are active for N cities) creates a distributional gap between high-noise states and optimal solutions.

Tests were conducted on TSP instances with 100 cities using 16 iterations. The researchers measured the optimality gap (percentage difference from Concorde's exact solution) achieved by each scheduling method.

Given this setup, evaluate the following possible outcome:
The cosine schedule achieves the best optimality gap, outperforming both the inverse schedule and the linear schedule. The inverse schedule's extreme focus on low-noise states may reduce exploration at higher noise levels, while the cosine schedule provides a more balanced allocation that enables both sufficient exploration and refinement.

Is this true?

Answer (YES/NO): NO